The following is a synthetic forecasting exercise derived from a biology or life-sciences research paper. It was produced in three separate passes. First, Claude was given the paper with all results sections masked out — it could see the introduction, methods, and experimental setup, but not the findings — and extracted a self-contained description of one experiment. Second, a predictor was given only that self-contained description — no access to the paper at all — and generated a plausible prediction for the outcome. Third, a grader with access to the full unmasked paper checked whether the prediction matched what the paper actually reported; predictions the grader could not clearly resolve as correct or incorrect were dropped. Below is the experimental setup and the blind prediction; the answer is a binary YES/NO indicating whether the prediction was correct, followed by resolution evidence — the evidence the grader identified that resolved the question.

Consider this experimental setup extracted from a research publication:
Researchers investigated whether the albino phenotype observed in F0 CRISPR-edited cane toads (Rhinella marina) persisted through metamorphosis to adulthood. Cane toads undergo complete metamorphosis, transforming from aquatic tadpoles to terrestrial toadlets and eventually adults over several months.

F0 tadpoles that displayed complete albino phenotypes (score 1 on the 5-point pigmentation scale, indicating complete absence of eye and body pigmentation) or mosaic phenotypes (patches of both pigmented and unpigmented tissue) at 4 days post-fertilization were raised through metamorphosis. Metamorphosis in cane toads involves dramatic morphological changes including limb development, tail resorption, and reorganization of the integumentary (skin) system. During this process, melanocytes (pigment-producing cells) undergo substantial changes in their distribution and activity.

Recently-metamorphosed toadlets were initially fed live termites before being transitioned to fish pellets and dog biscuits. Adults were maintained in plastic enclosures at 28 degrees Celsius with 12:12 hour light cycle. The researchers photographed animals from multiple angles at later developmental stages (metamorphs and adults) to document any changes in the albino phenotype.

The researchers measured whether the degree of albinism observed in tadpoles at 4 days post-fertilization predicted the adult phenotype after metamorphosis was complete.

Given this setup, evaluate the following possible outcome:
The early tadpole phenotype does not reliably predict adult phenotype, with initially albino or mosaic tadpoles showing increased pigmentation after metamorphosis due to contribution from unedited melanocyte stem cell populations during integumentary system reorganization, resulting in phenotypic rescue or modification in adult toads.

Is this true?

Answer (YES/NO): NO